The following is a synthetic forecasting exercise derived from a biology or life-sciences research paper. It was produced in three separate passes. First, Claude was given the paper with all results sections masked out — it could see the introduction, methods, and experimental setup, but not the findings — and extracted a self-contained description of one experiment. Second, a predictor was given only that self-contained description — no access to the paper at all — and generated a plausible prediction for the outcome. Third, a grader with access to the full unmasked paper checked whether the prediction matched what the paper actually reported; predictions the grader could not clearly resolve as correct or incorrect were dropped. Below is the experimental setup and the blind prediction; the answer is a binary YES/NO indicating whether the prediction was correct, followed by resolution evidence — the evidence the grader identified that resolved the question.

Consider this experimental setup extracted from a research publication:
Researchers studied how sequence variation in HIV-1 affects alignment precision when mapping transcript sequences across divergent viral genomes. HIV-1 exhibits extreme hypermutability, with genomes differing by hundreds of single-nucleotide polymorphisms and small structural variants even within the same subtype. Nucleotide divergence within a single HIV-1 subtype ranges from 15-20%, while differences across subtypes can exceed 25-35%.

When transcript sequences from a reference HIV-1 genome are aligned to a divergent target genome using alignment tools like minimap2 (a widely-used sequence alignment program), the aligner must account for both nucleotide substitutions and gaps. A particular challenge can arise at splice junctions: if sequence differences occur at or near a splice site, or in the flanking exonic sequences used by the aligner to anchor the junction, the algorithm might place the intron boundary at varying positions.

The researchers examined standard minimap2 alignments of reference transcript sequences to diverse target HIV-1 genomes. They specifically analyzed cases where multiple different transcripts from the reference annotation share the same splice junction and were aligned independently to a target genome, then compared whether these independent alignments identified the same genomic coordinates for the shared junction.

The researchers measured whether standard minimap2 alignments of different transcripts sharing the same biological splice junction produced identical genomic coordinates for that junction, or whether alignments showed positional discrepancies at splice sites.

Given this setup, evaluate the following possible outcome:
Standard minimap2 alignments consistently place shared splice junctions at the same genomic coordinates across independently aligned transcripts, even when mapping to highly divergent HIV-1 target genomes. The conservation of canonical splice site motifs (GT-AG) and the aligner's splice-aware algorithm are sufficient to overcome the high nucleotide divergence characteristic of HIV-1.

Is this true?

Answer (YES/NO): NO